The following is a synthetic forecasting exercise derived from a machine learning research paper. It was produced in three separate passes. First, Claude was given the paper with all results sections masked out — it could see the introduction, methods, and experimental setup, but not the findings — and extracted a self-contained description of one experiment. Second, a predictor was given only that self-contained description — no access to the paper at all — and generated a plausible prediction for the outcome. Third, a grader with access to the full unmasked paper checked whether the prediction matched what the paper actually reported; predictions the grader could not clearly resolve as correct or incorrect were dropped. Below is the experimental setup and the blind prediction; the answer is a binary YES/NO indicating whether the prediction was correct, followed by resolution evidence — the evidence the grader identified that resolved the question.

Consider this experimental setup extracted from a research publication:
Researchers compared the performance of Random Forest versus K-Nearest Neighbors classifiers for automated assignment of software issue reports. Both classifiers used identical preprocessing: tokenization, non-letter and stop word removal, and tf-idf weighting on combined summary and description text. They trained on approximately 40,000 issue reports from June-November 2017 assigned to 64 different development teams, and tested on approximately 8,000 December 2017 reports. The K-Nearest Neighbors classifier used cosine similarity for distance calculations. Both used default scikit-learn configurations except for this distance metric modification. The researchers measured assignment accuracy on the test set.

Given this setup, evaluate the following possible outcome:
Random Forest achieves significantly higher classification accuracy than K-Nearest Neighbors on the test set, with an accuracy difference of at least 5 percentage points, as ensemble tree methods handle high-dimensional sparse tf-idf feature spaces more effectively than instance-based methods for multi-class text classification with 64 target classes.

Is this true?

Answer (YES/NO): NO